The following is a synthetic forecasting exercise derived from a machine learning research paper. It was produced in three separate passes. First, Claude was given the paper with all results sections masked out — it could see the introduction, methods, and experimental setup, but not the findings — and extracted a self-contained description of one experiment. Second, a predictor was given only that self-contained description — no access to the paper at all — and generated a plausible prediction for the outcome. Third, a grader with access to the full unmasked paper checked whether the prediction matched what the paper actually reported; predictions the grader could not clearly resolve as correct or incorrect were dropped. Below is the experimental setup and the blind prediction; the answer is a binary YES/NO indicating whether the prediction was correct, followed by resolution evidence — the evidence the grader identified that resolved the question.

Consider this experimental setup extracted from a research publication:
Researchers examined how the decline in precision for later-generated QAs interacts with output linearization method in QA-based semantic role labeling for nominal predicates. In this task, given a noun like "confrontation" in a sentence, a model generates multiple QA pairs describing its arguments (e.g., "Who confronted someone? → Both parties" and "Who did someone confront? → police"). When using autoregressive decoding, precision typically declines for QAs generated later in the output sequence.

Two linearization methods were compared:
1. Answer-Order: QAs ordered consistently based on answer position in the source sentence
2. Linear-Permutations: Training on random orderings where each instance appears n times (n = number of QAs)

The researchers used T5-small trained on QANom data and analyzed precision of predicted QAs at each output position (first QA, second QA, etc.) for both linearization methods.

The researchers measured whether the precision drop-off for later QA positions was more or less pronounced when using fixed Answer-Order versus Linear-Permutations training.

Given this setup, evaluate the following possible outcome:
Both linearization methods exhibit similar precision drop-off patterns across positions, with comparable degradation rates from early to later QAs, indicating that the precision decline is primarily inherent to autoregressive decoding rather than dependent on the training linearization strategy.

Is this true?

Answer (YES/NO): NO